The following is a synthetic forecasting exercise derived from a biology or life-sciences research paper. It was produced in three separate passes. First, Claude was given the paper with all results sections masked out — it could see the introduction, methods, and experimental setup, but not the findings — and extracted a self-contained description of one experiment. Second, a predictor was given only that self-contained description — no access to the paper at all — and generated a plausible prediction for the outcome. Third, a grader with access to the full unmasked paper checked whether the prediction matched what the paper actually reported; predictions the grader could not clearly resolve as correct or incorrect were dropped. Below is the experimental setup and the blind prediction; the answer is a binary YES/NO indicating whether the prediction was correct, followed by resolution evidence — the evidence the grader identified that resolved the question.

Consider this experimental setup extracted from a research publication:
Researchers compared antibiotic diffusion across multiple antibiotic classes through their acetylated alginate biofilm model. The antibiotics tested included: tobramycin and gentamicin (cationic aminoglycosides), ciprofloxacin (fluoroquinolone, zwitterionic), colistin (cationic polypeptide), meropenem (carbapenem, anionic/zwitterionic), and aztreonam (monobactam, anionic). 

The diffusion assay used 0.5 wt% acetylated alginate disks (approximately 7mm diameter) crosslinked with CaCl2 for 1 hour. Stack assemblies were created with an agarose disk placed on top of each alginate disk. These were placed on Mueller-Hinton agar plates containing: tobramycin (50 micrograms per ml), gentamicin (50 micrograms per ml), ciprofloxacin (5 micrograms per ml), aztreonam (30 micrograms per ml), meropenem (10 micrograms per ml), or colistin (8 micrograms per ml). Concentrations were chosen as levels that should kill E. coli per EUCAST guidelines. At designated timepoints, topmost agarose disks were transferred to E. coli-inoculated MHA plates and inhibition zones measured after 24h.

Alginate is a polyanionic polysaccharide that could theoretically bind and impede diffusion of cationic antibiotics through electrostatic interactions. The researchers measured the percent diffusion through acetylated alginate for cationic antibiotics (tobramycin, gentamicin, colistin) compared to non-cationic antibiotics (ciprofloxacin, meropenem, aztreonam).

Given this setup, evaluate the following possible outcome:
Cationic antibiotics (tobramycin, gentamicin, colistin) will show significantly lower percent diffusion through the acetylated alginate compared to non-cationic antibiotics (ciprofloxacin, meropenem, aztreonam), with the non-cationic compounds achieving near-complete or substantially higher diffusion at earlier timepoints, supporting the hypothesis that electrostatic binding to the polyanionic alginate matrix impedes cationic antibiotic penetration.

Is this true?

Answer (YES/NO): NO